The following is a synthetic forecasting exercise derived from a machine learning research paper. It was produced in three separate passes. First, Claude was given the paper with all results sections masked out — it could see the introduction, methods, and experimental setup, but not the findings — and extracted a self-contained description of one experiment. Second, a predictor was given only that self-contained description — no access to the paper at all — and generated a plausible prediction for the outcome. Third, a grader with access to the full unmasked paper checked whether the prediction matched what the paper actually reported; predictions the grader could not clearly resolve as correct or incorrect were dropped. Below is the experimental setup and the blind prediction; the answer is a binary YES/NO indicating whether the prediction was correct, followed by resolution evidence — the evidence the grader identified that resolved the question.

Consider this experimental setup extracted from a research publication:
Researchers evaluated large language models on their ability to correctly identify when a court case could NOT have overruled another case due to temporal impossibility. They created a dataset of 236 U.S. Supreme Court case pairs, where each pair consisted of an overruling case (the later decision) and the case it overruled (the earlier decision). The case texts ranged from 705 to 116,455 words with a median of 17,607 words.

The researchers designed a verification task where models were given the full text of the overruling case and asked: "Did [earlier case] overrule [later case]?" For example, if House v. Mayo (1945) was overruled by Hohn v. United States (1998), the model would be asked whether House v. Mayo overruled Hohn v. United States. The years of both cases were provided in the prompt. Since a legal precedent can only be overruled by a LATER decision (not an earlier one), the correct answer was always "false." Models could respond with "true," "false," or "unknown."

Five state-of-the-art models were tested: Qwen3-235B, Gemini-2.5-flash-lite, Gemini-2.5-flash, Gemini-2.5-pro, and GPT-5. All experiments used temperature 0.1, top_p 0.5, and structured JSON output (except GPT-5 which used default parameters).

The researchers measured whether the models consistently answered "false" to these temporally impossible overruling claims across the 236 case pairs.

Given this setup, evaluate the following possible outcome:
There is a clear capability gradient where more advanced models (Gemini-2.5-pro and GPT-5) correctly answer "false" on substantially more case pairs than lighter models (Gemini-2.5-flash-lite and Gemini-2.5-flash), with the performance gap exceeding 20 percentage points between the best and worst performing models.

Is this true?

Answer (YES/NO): NO